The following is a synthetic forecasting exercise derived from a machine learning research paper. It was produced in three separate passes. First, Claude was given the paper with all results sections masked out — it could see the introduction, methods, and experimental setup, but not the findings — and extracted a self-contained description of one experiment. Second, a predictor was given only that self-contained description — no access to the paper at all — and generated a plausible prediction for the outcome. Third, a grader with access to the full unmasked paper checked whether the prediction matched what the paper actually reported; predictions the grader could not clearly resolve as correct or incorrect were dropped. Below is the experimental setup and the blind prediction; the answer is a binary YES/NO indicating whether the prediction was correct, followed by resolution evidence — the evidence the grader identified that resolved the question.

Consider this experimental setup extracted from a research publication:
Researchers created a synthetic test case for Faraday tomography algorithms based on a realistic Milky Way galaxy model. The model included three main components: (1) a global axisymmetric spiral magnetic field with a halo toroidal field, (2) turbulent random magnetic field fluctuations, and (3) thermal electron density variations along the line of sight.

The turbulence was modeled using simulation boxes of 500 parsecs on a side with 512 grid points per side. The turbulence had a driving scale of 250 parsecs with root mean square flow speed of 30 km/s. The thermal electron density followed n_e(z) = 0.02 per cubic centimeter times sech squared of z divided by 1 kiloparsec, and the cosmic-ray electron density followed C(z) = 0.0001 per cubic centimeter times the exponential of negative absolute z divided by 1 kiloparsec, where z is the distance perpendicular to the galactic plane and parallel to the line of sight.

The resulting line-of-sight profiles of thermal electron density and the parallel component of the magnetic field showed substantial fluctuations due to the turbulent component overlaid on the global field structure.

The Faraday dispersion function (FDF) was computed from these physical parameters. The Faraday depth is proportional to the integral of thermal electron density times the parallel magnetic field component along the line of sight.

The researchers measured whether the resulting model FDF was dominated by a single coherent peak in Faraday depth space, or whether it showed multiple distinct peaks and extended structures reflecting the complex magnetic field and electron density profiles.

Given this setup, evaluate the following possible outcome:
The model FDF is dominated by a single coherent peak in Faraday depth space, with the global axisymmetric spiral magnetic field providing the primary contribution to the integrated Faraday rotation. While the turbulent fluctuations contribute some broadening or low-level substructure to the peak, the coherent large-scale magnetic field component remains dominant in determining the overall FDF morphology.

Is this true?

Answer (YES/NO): NO